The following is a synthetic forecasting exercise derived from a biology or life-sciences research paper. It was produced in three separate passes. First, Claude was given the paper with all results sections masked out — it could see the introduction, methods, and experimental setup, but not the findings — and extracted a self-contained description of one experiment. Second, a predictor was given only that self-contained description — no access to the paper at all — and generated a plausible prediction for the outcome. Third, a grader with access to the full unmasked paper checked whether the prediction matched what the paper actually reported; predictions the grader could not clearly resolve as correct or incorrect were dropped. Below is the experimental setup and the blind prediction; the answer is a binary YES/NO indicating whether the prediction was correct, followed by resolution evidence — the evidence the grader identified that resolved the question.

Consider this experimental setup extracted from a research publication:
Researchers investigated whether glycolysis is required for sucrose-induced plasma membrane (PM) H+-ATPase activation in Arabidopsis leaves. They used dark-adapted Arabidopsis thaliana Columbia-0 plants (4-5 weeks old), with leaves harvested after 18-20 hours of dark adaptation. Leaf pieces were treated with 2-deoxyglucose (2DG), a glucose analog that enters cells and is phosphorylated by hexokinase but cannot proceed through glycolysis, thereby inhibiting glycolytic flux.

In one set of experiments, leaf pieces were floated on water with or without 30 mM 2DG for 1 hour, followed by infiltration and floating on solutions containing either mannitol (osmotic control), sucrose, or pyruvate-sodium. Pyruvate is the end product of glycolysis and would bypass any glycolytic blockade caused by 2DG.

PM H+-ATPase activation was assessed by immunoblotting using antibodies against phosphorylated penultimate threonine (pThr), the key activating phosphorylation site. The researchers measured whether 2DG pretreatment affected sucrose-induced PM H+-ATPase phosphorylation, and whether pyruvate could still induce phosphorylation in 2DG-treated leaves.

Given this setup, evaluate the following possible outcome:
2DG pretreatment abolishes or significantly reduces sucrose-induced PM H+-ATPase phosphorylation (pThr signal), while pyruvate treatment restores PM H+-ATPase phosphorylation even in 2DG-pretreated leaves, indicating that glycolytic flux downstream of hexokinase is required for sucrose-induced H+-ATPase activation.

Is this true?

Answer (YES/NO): YES